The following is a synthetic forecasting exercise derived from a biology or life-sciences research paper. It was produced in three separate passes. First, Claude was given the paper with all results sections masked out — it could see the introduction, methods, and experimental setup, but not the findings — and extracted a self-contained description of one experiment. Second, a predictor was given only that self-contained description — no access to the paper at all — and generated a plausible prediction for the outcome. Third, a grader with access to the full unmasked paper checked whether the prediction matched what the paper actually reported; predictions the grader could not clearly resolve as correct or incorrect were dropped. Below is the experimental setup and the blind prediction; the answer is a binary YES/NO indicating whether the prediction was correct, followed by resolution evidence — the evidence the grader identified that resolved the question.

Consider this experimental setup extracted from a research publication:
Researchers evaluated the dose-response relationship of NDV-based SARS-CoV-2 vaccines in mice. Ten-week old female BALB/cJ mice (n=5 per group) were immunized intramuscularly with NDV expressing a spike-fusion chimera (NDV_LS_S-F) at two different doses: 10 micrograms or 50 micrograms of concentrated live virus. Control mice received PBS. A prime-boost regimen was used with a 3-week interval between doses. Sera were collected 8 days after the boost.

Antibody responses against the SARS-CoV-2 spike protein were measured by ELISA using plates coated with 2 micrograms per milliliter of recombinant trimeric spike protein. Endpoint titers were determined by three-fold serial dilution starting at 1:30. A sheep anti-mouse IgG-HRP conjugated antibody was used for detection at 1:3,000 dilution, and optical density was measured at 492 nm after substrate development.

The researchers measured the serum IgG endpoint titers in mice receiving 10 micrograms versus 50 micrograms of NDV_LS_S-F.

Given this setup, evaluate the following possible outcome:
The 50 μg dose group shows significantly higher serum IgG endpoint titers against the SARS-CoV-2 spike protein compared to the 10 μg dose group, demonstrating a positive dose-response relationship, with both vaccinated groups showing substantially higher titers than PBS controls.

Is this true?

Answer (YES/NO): NO